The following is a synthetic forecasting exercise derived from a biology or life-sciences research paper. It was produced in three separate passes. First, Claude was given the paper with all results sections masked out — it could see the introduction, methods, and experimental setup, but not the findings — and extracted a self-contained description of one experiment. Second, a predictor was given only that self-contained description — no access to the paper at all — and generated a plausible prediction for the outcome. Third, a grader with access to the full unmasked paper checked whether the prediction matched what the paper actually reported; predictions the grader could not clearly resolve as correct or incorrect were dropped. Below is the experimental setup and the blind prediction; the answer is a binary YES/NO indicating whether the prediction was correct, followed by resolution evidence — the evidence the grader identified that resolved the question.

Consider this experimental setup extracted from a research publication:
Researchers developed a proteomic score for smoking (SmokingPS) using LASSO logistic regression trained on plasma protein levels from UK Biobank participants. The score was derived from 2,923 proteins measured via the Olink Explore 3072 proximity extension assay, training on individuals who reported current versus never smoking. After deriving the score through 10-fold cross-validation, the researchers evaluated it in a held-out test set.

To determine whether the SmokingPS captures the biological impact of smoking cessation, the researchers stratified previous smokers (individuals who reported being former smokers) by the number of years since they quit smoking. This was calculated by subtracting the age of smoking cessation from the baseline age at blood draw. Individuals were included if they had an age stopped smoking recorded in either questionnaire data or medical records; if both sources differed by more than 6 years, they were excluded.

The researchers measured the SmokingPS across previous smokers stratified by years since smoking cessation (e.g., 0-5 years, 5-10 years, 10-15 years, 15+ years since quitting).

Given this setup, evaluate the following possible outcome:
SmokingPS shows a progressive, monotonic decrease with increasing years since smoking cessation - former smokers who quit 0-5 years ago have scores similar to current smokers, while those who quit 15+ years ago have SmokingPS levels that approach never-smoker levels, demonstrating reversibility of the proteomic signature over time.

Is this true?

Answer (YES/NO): NO